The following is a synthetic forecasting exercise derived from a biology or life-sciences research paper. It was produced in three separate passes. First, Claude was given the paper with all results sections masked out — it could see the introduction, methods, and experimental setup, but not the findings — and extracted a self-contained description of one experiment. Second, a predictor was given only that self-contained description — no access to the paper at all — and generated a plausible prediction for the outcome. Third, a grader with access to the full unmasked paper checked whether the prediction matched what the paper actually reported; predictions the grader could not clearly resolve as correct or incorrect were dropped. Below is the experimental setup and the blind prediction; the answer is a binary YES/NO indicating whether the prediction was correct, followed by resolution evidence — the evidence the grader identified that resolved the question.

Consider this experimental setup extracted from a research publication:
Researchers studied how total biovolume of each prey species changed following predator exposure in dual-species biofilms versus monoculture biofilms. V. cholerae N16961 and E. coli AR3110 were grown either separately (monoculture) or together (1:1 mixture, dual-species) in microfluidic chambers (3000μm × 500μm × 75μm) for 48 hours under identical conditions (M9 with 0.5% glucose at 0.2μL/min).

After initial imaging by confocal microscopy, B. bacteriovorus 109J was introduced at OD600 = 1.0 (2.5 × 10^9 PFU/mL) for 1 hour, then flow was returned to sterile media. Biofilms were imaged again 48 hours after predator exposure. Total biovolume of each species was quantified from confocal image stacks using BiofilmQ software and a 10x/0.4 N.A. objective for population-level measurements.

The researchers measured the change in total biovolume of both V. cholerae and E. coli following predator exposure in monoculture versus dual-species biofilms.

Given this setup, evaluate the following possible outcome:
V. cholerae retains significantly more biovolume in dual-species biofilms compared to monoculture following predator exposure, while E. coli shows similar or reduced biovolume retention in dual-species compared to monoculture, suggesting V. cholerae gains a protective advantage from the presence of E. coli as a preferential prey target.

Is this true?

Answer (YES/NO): NO